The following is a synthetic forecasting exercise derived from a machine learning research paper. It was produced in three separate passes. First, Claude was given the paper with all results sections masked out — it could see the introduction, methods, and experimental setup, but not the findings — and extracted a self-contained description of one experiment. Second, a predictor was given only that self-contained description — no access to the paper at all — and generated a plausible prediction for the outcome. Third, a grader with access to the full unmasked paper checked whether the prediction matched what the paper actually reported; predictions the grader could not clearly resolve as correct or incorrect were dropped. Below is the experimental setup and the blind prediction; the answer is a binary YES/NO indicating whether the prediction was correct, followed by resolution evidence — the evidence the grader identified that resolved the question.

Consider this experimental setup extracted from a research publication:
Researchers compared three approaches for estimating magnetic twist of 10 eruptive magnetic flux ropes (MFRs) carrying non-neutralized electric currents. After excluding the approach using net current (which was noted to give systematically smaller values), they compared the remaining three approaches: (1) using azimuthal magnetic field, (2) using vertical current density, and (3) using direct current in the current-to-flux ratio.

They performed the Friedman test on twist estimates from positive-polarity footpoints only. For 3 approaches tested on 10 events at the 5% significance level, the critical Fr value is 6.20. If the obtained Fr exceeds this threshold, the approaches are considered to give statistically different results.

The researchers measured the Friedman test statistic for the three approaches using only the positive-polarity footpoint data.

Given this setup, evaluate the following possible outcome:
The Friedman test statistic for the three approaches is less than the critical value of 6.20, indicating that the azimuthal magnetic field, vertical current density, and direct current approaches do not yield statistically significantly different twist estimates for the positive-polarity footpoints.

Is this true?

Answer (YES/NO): NO